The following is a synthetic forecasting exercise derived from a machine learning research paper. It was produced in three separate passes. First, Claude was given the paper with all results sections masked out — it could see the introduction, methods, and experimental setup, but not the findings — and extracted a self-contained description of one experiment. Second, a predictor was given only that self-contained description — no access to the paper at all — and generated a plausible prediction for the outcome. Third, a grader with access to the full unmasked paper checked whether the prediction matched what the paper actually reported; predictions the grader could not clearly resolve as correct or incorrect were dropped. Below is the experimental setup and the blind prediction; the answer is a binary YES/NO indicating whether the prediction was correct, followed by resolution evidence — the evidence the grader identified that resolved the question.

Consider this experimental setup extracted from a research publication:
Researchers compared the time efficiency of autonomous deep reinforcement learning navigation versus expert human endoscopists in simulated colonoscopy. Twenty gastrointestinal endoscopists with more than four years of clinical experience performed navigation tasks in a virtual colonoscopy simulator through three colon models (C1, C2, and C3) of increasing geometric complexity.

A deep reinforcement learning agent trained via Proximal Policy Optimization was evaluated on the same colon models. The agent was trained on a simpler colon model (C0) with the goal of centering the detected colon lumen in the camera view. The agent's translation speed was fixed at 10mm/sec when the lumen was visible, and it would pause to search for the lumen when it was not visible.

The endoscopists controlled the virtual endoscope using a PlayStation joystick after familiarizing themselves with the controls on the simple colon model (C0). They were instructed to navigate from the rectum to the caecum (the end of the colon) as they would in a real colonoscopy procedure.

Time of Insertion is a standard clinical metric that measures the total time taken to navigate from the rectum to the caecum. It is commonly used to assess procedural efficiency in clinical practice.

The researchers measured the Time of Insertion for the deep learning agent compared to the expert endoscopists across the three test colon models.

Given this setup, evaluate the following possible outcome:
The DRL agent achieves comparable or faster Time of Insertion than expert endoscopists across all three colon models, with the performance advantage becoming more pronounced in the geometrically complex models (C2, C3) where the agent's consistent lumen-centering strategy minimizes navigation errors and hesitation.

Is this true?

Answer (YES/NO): NO